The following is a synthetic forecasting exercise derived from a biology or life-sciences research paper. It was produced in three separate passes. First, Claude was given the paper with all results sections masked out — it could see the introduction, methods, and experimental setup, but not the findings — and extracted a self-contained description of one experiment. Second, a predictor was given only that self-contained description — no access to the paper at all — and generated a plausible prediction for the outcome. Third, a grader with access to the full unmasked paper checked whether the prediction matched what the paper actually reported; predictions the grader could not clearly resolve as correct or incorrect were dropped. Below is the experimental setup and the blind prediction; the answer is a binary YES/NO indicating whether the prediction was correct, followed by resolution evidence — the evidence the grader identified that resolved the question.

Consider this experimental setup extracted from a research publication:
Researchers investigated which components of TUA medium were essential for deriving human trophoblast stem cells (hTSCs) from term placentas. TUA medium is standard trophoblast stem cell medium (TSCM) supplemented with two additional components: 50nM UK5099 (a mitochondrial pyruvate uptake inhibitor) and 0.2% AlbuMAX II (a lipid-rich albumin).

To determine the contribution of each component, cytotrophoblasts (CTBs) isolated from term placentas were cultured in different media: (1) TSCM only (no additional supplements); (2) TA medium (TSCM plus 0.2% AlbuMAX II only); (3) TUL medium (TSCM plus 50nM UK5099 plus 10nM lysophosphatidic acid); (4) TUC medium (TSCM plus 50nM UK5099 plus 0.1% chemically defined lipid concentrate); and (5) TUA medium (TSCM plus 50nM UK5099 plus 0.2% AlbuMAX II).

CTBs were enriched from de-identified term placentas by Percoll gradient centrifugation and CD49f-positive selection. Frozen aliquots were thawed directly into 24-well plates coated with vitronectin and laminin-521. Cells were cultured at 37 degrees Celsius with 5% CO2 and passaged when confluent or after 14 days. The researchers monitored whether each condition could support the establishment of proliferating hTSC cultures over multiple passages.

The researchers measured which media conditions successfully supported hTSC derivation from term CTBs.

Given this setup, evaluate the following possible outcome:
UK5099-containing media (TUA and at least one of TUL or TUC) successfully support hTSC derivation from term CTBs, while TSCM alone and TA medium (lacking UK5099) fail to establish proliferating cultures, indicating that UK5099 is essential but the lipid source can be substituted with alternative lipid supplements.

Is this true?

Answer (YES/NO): NO